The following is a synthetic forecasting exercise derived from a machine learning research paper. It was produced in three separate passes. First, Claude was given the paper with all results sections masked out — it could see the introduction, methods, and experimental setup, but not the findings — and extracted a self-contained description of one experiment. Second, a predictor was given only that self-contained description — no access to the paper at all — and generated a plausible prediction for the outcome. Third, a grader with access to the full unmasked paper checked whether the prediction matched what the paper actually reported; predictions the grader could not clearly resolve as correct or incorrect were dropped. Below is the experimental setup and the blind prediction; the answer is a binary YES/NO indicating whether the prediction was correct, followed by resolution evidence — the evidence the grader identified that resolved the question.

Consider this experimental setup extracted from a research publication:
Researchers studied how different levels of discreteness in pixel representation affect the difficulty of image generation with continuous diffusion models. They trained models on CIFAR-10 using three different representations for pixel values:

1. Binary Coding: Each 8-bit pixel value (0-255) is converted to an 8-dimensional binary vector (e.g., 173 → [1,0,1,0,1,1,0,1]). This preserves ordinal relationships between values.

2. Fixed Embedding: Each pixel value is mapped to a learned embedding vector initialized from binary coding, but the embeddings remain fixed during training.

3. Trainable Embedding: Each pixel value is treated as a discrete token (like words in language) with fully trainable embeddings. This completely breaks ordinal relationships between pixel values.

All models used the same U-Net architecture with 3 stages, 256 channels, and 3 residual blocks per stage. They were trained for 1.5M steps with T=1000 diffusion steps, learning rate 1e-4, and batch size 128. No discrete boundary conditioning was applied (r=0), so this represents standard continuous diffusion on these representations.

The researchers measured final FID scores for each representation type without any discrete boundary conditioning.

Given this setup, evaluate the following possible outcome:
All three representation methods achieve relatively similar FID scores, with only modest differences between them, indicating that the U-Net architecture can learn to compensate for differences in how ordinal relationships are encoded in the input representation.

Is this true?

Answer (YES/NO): NO